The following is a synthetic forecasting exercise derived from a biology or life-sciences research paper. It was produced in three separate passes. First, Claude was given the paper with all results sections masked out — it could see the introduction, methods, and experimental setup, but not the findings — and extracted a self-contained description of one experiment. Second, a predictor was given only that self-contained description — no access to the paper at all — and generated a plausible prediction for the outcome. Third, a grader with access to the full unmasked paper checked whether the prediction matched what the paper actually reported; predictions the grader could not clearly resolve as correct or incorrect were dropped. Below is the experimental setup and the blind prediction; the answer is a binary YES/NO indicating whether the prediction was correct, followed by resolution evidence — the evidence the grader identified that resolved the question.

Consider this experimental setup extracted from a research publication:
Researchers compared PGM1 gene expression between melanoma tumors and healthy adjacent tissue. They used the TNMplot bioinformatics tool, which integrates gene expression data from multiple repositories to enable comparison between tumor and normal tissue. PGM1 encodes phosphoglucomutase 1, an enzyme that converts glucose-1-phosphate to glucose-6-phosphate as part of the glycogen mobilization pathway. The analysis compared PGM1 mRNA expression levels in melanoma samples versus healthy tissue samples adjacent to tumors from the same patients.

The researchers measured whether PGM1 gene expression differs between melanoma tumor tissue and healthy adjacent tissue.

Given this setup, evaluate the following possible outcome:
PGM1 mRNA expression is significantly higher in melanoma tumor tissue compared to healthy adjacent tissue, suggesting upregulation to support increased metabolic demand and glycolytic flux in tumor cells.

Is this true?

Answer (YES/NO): YES